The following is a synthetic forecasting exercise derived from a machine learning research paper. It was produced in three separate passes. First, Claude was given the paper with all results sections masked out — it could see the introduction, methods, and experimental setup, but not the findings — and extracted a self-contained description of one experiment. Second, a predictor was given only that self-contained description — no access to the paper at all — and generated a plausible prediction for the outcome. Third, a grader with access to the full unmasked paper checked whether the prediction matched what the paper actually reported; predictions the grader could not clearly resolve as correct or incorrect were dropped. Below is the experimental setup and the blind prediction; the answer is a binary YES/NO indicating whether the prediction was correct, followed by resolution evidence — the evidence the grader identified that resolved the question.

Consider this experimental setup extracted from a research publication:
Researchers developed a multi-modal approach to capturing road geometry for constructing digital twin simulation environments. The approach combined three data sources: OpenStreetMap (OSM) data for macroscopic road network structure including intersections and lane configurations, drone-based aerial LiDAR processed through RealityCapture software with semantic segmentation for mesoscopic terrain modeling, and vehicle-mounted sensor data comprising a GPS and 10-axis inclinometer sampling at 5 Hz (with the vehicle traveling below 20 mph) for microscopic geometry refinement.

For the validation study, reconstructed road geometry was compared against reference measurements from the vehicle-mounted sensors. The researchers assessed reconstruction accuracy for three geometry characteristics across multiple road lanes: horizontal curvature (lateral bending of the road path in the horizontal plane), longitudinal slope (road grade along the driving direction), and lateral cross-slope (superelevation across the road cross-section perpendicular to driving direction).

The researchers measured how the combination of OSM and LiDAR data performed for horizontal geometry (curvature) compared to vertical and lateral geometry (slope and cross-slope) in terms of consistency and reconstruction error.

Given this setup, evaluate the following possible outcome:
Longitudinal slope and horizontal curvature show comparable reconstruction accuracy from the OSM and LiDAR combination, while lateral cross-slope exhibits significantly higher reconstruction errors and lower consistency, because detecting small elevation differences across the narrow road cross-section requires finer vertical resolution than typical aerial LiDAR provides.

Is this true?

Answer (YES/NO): NO